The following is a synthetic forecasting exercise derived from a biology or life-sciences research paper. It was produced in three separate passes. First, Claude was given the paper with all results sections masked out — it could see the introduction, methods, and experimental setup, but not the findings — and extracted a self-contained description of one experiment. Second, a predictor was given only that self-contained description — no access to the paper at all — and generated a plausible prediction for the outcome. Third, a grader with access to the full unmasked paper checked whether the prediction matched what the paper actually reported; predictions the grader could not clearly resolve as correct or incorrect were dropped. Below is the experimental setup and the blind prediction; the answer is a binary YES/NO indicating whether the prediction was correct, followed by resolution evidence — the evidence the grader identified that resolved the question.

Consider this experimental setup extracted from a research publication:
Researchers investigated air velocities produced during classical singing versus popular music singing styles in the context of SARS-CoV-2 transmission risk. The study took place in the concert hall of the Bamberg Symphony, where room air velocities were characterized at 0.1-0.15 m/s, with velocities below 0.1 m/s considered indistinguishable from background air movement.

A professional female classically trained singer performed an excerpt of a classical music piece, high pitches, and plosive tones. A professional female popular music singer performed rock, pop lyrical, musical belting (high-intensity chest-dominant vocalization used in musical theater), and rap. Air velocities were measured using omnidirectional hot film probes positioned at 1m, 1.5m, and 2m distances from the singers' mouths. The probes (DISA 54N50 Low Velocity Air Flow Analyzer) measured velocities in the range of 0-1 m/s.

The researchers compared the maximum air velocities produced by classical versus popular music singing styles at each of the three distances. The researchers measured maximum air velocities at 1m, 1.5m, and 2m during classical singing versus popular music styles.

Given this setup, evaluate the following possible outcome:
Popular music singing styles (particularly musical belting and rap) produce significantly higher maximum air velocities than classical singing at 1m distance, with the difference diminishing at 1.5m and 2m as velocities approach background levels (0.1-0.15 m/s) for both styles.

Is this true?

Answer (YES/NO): NO